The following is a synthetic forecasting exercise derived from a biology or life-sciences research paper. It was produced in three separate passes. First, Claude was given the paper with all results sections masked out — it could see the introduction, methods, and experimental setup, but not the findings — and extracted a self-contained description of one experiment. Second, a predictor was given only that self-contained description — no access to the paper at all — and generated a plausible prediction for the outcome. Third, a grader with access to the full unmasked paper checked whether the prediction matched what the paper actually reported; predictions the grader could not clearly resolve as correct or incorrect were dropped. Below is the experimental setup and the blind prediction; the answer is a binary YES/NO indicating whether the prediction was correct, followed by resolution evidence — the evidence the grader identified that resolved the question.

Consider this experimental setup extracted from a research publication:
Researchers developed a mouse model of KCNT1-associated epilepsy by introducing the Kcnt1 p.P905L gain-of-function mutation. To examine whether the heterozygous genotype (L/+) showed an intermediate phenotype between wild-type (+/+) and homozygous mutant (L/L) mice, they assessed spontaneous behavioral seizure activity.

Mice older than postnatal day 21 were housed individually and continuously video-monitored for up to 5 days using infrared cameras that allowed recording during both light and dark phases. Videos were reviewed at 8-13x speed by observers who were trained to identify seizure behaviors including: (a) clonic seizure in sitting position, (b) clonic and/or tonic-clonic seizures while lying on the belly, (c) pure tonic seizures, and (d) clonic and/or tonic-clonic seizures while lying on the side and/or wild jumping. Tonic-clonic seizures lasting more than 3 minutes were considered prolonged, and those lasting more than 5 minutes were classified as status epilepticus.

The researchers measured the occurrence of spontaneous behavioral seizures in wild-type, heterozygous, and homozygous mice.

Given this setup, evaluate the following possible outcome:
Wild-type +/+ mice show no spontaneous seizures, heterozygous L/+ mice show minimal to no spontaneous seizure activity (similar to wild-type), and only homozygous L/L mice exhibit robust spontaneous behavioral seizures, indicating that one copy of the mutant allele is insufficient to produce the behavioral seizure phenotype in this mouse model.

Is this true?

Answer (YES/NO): YES